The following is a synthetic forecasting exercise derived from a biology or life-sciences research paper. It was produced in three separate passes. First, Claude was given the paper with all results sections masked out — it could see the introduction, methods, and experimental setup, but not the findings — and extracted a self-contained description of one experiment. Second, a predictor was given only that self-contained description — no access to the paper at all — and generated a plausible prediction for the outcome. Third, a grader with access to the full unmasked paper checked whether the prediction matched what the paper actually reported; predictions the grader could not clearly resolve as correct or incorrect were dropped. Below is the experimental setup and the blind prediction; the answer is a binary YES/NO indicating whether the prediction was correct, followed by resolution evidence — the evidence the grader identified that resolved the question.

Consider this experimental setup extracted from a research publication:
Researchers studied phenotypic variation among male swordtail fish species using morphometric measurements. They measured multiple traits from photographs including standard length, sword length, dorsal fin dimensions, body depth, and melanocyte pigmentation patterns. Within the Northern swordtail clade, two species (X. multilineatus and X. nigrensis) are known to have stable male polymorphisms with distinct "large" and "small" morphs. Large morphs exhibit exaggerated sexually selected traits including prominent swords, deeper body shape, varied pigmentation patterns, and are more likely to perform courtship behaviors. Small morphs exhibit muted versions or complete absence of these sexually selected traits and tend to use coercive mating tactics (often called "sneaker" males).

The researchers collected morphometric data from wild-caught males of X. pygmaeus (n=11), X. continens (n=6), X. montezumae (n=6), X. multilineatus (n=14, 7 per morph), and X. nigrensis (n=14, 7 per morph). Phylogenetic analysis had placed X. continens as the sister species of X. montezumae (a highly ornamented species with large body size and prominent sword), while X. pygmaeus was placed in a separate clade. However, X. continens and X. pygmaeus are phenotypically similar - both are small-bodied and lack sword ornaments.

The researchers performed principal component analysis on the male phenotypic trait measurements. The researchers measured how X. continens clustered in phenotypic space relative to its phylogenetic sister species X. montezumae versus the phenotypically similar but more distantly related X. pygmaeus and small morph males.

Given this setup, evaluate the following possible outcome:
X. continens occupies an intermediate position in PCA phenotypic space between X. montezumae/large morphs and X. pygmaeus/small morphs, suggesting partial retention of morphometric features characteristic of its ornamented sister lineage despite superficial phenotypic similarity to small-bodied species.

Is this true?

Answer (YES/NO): NO